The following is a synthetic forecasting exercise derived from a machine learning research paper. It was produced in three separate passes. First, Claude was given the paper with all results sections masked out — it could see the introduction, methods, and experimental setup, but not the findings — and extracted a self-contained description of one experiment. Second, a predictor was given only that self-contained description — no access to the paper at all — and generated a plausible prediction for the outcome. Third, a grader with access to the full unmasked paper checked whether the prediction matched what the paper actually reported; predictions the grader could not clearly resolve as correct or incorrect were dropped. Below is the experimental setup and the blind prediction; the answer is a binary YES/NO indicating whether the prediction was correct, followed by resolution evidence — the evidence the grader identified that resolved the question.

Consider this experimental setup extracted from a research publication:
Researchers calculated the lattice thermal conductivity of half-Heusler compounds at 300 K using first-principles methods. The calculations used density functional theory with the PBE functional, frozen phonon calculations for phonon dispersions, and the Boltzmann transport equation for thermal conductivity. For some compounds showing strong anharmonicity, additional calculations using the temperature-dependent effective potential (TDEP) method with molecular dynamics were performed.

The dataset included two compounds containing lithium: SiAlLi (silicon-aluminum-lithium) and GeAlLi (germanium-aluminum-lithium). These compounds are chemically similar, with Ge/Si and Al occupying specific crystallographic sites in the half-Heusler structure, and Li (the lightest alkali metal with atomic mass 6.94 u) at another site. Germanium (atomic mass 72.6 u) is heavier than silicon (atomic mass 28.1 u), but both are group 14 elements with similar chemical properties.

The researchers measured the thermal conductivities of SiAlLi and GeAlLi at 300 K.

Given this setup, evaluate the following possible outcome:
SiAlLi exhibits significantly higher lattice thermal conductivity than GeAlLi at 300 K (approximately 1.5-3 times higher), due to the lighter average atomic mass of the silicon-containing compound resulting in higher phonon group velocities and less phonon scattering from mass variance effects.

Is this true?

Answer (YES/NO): NO